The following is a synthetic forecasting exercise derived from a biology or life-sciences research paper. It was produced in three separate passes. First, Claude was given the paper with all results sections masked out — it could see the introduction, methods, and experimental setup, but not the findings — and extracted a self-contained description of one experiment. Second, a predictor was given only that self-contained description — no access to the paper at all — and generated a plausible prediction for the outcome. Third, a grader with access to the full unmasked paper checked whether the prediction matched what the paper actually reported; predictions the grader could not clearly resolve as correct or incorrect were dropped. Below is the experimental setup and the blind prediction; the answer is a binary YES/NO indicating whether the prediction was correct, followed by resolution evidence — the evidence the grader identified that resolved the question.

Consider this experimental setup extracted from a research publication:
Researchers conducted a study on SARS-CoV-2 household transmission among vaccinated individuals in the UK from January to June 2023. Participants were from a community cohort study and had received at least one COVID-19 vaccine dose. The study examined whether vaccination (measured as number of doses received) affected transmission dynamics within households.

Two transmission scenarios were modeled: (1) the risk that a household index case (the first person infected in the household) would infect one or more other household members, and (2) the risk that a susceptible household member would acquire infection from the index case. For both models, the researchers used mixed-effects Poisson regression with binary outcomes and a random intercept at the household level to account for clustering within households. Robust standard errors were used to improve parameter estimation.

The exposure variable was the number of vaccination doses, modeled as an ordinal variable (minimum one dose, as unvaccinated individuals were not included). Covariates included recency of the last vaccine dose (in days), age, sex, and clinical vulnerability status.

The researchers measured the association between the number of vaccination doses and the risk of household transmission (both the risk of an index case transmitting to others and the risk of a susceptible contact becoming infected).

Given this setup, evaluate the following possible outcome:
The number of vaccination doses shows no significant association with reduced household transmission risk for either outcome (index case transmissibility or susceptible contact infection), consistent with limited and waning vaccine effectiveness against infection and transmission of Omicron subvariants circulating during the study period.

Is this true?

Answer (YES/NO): YES